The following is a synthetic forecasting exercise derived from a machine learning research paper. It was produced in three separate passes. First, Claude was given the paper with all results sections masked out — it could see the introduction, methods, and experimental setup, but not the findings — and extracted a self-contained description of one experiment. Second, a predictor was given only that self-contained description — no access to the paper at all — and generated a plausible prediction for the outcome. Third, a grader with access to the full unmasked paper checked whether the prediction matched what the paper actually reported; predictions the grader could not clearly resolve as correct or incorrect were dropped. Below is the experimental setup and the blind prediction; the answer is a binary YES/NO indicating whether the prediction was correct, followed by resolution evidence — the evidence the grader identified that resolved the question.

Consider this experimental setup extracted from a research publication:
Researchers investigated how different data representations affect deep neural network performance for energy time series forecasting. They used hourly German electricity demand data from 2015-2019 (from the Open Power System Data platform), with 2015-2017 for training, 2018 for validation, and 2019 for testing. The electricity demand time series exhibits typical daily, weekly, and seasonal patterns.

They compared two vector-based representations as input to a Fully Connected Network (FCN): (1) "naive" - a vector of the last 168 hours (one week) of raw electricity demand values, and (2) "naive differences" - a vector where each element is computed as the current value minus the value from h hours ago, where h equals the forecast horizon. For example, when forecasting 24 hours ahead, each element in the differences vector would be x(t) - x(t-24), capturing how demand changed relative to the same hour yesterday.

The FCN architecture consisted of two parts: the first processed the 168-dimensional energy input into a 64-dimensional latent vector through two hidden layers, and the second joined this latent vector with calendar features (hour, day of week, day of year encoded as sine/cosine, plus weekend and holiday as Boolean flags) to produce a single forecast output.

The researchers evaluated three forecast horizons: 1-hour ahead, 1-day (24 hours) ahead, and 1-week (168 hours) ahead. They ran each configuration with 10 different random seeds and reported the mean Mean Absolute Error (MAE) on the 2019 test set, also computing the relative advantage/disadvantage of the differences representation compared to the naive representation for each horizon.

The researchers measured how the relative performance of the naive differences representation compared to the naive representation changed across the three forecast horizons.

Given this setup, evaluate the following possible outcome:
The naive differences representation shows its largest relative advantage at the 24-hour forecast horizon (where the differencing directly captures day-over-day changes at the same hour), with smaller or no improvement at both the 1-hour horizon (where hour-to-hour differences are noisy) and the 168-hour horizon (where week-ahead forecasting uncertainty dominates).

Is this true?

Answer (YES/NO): NO